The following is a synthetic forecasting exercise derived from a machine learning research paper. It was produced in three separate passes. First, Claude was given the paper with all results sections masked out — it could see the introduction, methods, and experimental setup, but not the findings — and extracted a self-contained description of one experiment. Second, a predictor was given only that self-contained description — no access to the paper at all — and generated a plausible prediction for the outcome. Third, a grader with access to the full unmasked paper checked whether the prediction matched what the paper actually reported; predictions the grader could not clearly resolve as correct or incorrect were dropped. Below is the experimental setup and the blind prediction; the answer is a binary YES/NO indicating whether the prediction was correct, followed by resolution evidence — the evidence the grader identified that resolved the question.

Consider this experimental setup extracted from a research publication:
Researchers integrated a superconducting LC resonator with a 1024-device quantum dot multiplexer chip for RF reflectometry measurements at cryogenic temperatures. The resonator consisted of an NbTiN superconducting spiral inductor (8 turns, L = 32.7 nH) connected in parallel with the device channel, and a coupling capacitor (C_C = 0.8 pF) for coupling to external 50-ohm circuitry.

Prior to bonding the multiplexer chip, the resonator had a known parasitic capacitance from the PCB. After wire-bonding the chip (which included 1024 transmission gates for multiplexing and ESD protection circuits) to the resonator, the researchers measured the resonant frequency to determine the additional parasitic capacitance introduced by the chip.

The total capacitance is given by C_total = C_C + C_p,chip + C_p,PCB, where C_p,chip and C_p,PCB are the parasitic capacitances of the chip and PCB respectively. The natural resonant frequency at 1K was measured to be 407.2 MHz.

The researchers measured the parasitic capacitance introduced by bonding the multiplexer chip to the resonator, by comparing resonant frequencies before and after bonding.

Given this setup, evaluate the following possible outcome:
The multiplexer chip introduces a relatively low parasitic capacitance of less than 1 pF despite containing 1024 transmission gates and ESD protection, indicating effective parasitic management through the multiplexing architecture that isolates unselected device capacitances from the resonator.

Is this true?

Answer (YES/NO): YES